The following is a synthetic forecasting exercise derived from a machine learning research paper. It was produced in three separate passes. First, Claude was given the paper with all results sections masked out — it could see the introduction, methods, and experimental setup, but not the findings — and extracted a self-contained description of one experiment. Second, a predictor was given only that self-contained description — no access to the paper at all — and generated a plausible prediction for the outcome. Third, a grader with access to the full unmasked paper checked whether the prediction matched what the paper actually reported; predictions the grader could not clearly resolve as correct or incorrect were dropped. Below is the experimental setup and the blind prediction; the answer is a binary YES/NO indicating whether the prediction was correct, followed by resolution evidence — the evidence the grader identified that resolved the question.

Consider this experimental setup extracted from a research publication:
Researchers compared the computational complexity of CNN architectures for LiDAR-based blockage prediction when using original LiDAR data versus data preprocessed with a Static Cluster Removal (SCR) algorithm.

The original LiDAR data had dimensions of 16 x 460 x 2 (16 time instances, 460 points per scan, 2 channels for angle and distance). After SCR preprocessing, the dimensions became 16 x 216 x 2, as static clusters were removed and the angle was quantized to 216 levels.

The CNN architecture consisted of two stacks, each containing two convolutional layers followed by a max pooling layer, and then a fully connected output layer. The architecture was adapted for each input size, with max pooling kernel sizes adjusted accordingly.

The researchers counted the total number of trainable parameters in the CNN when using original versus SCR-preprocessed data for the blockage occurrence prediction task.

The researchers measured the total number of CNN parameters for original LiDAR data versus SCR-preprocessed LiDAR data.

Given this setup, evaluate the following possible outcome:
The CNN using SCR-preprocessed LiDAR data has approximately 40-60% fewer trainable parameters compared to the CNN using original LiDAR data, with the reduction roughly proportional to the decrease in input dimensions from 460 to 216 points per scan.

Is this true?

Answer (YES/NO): NO